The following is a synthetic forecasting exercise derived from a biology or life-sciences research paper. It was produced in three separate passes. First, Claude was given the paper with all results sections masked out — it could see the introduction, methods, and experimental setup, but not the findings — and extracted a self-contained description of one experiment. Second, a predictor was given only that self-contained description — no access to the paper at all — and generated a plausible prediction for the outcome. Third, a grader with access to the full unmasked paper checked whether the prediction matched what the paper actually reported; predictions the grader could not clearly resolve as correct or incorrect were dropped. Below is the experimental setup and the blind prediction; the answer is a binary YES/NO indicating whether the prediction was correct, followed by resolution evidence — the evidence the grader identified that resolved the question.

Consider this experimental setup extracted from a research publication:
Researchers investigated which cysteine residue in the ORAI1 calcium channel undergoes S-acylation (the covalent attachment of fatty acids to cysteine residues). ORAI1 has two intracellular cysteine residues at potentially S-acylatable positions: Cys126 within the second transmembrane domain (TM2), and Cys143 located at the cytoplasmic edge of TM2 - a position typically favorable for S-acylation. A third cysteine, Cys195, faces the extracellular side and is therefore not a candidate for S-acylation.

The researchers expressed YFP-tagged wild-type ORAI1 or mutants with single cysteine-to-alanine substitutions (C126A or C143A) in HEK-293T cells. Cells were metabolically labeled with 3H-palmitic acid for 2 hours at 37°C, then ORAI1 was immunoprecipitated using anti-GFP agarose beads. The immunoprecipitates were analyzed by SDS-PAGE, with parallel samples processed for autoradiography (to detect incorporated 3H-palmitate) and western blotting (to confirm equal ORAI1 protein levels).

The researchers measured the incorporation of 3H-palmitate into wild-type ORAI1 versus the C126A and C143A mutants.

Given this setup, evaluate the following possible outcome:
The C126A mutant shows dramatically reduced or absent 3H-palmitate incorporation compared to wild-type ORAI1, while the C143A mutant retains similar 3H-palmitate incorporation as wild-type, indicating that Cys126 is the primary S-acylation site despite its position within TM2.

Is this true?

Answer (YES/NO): NO